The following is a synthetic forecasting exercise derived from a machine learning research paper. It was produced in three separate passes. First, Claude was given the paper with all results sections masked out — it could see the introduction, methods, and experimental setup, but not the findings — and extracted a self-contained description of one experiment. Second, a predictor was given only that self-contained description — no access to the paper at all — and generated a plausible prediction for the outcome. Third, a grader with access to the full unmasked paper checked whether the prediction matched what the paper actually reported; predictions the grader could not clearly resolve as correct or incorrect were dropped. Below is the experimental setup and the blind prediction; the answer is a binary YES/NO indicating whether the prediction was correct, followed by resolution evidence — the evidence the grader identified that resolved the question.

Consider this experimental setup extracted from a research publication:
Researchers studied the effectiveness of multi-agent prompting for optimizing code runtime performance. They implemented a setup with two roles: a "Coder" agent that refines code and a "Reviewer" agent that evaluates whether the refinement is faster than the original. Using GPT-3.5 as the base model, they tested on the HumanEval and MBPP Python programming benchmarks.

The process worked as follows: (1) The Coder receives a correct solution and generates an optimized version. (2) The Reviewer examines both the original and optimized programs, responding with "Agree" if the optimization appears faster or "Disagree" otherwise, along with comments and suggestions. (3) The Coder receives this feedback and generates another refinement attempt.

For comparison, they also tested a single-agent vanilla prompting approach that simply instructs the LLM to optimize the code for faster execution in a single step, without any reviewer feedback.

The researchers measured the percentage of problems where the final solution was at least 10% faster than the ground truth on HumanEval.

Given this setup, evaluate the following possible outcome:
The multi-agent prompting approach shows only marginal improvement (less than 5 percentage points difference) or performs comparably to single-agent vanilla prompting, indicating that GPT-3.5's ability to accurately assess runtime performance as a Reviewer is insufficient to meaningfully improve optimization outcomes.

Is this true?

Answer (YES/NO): YES